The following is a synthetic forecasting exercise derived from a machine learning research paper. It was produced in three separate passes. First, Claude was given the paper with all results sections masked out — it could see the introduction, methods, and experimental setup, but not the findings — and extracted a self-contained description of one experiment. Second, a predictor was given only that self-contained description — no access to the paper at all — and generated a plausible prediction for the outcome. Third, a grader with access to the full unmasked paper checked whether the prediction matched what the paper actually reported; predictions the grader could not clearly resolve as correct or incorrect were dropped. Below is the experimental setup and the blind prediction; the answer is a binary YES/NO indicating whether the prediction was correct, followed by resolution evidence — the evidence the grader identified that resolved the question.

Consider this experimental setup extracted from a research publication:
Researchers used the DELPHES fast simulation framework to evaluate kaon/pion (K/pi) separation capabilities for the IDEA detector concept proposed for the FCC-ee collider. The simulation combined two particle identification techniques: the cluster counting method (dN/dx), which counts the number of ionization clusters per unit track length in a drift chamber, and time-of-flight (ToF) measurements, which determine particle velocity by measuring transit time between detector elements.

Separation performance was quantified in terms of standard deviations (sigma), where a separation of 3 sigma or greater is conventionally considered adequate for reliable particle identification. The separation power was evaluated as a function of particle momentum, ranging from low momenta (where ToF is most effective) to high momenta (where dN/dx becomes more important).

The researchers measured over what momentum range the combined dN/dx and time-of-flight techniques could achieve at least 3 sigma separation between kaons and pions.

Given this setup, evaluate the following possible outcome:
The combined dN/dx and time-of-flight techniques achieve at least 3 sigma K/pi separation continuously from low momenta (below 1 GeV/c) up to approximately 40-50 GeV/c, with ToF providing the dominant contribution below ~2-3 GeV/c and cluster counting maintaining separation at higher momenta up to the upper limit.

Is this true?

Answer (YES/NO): NO